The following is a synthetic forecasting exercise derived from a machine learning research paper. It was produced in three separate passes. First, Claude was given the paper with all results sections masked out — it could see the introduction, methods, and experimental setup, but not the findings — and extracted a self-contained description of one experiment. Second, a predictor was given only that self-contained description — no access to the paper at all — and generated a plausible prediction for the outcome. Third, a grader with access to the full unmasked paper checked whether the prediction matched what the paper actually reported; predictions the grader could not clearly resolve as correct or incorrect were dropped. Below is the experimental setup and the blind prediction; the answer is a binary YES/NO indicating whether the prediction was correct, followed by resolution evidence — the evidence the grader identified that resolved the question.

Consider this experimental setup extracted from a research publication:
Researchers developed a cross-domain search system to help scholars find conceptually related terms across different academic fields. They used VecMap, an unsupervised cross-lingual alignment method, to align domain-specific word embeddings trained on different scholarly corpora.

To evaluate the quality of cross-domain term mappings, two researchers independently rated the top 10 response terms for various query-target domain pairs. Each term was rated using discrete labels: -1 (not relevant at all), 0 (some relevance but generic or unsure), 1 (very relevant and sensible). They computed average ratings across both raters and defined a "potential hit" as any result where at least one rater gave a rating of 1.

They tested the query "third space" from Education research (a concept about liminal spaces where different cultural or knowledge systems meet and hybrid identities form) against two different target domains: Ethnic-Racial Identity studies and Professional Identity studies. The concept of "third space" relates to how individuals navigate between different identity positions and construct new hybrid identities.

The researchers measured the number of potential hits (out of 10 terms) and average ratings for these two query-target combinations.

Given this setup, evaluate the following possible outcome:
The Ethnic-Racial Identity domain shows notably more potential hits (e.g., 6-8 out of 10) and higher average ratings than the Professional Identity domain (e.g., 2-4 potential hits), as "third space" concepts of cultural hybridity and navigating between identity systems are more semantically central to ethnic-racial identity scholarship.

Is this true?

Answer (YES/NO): NO